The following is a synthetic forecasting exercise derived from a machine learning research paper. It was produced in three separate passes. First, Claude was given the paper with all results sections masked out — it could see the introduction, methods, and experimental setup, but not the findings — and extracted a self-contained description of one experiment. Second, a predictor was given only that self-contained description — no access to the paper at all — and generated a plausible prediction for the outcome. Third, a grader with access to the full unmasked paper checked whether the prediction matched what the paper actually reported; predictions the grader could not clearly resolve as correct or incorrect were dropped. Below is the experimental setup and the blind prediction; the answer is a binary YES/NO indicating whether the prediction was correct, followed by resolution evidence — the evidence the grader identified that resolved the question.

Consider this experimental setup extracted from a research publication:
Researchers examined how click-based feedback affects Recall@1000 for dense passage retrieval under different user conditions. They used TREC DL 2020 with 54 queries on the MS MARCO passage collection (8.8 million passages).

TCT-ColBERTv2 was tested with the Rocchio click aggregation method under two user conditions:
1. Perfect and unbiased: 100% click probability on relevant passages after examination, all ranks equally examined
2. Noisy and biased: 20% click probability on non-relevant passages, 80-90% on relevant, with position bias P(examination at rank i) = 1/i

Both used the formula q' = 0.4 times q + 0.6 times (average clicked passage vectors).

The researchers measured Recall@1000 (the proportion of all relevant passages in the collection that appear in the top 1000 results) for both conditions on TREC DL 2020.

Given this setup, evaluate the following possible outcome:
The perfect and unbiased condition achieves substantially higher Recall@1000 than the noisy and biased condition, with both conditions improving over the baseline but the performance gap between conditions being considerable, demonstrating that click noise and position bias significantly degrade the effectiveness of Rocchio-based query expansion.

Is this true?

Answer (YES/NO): NO